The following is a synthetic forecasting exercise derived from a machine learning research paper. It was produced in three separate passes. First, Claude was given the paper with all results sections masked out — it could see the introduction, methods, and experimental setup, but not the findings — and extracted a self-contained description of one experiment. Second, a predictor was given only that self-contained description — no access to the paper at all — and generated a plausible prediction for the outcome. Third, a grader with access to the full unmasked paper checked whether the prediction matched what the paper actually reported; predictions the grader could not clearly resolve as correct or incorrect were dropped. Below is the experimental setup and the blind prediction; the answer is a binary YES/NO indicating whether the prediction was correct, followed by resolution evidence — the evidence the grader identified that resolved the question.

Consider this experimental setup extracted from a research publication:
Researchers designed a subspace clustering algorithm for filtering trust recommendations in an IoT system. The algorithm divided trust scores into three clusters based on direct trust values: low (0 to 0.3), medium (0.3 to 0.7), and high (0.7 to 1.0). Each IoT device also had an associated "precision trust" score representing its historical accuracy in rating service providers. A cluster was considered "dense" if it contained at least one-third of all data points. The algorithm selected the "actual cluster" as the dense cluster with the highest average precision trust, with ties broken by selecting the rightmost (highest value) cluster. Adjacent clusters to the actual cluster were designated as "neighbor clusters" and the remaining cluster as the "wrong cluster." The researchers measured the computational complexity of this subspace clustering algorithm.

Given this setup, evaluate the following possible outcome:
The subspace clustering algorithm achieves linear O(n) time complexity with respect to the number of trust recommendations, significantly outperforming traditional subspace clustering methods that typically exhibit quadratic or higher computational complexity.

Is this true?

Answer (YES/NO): NO